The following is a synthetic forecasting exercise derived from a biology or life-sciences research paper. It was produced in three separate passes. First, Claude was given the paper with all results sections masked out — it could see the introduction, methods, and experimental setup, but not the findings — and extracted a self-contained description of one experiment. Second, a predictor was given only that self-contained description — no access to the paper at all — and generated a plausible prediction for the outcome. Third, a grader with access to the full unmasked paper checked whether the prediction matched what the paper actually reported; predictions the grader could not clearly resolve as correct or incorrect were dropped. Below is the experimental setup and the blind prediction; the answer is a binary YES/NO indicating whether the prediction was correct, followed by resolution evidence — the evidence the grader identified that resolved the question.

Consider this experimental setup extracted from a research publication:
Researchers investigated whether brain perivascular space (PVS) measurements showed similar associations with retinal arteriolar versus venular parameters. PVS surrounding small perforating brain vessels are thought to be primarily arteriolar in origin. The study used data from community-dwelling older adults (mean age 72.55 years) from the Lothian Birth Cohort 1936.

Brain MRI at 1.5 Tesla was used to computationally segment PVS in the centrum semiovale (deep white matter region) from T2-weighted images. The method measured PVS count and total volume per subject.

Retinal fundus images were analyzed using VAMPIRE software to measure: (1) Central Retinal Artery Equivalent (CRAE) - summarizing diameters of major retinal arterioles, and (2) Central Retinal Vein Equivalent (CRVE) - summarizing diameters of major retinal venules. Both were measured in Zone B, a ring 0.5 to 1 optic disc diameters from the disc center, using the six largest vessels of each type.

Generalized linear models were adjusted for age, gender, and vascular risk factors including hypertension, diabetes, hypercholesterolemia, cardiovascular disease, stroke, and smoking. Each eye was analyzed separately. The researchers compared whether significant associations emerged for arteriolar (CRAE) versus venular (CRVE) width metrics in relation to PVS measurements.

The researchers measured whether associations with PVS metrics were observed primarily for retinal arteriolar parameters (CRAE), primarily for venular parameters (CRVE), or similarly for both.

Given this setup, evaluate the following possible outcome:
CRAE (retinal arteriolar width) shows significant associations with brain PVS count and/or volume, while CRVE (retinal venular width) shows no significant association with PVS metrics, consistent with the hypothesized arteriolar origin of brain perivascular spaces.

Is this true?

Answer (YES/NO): YES